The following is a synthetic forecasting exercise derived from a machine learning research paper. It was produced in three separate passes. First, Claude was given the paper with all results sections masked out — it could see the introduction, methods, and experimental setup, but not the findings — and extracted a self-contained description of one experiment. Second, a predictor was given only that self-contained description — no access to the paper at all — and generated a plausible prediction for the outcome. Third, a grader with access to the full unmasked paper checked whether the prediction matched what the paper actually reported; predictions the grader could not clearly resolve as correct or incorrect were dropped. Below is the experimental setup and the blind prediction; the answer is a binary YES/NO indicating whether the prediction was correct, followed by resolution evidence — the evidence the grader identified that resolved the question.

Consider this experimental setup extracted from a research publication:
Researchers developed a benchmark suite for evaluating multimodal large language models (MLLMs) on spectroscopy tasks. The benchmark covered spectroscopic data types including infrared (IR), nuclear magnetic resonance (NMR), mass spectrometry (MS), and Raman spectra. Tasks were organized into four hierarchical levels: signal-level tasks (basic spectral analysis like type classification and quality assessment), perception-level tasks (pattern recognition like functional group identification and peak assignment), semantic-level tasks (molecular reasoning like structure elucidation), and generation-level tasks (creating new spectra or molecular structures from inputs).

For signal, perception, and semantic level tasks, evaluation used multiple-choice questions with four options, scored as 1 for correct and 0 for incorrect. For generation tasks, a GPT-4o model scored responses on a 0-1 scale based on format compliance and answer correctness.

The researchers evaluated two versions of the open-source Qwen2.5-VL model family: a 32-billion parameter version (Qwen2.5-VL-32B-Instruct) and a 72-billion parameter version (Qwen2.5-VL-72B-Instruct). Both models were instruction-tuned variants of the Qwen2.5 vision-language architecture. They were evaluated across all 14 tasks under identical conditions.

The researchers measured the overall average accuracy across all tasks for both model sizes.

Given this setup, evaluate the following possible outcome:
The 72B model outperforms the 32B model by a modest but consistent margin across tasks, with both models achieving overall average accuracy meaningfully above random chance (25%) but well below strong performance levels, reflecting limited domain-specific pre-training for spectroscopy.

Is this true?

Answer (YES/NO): NO